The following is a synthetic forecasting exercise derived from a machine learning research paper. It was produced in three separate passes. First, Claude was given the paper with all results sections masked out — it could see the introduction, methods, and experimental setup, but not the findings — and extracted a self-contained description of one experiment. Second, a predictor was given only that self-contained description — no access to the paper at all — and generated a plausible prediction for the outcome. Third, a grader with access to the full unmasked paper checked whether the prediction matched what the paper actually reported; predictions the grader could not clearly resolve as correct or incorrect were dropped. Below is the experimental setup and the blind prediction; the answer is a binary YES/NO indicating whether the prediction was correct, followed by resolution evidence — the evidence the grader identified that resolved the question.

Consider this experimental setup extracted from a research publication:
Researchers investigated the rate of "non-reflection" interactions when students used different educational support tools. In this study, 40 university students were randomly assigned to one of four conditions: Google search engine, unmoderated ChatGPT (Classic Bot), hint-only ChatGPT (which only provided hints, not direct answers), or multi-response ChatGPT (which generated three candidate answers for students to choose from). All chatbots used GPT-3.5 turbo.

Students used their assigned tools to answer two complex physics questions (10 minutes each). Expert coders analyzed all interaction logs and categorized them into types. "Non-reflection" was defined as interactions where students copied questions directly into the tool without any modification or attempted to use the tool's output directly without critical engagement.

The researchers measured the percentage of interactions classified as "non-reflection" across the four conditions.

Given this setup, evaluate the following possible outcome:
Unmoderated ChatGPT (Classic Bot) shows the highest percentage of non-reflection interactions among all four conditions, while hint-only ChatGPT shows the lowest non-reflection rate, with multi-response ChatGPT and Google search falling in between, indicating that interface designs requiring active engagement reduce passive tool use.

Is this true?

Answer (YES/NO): NO